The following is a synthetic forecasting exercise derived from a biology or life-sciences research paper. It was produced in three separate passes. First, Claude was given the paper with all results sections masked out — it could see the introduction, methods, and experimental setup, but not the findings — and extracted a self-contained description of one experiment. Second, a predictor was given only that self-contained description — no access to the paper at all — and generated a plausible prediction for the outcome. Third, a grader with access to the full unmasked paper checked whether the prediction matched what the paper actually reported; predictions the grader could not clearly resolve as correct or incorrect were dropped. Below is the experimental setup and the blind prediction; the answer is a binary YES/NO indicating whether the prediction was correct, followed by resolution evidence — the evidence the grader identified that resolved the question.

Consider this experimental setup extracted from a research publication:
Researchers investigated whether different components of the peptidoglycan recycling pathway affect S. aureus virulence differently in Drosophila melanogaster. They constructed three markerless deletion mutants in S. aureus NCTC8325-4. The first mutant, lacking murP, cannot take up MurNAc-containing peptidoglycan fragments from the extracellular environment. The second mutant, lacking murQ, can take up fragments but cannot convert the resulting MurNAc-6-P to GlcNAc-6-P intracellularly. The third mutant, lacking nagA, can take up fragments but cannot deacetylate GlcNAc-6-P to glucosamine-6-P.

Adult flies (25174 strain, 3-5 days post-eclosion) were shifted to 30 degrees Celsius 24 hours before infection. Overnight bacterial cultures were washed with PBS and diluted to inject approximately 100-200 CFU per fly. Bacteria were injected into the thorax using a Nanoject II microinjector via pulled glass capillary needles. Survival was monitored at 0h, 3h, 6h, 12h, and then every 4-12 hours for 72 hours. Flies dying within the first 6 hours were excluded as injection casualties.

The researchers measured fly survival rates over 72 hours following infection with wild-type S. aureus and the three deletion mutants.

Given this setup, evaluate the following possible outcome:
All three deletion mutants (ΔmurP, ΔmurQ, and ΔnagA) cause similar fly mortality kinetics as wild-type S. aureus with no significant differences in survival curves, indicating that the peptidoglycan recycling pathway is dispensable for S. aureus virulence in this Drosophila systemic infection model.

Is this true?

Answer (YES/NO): NO